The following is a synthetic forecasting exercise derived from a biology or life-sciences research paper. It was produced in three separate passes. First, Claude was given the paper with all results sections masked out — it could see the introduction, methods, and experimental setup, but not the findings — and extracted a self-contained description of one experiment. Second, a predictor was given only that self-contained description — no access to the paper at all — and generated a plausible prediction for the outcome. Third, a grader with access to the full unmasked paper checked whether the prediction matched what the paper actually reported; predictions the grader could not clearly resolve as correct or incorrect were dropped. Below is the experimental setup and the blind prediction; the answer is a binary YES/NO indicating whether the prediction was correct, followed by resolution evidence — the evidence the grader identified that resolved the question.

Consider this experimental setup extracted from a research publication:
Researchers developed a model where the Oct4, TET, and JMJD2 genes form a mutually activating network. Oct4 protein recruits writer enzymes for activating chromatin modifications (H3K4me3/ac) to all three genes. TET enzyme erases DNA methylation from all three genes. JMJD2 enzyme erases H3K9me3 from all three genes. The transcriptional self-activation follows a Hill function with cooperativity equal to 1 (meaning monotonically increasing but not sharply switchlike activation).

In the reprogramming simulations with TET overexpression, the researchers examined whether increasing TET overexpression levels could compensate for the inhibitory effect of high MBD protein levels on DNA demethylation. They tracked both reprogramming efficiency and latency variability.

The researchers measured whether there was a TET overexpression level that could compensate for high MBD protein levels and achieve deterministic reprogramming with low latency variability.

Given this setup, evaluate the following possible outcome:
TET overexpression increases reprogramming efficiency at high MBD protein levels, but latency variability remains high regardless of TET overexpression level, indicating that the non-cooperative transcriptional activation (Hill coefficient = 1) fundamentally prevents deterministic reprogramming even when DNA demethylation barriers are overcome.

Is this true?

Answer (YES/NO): NO